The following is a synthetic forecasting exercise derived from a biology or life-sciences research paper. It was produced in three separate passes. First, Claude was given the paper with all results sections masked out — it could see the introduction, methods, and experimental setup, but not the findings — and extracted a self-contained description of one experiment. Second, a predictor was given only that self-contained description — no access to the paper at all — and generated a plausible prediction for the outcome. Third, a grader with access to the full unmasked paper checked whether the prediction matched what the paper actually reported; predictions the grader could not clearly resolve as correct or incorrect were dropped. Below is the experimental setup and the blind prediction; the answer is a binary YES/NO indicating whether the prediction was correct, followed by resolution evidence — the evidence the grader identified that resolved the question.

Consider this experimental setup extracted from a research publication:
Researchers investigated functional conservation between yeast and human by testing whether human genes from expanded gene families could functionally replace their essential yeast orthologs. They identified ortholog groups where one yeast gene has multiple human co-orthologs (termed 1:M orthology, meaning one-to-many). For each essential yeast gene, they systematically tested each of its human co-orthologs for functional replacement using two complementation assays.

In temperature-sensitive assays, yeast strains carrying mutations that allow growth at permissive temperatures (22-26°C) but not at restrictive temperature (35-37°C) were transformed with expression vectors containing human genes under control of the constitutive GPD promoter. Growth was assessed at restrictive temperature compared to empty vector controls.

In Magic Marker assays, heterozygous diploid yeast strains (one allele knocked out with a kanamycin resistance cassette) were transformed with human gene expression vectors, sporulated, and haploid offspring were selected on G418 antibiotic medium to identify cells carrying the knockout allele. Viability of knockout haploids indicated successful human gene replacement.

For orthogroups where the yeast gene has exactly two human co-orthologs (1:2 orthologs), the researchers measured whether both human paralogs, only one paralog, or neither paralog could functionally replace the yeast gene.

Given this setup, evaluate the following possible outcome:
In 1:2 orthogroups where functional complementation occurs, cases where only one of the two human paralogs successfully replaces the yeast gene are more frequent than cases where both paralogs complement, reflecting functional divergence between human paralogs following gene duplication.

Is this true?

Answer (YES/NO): YES